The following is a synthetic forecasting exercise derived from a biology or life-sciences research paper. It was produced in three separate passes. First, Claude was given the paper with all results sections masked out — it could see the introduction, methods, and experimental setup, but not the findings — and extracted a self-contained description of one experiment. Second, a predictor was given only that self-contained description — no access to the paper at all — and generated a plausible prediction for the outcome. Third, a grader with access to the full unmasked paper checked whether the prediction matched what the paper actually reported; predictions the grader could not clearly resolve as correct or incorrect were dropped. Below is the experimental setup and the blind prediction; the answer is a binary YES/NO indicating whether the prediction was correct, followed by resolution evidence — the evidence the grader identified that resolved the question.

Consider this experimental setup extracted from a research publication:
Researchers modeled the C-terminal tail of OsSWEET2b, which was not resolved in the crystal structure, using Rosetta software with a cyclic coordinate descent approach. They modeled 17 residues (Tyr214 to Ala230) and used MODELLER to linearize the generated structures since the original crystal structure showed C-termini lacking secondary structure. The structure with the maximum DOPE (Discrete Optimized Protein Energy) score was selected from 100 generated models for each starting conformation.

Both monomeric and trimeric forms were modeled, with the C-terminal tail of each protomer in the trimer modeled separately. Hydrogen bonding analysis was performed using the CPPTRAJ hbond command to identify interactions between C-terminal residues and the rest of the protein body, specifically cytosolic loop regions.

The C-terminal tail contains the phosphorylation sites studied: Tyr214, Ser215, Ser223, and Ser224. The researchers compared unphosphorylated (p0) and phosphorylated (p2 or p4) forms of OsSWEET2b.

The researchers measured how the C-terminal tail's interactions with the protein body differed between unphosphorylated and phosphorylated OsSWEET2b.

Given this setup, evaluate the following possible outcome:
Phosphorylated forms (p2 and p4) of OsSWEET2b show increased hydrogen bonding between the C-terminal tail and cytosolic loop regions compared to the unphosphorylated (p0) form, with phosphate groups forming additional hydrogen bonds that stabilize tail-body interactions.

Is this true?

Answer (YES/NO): YES